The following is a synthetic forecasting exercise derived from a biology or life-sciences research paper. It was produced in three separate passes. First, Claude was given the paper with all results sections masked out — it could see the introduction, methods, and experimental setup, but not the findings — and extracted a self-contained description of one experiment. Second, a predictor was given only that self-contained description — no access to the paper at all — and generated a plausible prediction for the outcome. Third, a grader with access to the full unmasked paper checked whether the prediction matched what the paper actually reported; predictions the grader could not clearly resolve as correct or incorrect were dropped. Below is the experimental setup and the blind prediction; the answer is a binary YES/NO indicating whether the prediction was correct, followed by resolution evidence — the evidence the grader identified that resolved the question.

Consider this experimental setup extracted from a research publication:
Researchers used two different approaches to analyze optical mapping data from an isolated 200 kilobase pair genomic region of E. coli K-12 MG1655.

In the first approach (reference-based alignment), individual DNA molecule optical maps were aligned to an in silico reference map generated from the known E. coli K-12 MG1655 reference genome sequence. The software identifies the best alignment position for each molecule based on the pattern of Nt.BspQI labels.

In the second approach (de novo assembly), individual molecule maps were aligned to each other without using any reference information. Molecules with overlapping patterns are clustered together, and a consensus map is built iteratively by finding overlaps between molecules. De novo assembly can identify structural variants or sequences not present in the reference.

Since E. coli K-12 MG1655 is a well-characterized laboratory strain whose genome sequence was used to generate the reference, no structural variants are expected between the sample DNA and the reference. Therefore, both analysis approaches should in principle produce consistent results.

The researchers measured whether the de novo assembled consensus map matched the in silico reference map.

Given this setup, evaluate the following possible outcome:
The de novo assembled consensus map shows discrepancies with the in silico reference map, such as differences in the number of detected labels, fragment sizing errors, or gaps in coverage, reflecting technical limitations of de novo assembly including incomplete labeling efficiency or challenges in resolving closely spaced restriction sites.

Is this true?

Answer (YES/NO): NO